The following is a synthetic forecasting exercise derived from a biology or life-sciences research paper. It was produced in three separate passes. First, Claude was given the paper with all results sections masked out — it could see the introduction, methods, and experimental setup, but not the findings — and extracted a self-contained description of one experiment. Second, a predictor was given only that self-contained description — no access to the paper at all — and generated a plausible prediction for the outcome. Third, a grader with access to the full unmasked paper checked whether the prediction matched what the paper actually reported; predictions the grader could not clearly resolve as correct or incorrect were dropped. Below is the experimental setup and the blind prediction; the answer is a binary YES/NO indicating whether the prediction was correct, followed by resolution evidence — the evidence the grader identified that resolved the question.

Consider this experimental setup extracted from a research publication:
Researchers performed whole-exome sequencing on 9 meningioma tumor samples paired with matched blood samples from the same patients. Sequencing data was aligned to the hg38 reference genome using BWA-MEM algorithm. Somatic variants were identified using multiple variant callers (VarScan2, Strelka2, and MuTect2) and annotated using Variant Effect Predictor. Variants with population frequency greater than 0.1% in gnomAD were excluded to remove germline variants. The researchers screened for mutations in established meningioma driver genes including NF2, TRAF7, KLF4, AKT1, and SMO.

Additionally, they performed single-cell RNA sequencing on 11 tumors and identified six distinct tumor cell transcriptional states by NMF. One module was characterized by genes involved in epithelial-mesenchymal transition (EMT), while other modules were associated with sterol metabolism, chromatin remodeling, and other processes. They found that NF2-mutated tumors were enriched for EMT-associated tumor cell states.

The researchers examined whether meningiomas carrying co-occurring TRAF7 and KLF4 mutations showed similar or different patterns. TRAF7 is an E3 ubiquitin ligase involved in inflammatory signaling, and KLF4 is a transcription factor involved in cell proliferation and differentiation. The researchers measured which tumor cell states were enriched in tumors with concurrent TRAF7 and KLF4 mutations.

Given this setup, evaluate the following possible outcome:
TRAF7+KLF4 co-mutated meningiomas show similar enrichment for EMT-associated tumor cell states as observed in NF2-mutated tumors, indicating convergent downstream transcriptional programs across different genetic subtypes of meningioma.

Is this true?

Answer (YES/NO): NO